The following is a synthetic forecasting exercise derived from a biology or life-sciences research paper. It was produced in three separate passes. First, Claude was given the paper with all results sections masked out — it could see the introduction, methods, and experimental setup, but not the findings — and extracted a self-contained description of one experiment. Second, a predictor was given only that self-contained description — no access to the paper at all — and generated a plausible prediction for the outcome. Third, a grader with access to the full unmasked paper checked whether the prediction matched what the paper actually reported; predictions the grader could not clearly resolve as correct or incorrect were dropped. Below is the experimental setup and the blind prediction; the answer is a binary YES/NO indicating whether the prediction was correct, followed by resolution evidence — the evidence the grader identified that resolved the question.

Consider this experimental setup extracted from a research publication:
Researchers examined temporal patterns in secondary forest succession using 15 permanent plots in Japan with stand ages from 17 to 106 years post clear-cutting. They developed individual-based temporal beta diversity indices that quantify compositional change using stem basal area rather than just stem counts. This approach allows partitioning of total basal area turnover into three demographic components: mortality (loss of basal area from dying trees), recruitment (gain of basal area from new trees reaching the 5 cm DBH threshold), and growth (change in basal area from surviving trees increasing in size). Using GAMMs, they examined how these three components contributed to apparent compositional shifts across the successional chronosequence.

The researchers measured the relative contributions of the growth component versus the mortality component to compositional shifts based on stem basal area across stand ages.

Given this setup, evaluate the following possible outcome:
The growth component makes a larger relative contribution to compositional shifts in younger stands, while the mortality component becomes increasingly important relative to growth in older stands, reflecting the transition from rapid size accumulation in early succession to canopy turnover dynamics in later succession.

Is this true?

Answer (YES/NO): YES